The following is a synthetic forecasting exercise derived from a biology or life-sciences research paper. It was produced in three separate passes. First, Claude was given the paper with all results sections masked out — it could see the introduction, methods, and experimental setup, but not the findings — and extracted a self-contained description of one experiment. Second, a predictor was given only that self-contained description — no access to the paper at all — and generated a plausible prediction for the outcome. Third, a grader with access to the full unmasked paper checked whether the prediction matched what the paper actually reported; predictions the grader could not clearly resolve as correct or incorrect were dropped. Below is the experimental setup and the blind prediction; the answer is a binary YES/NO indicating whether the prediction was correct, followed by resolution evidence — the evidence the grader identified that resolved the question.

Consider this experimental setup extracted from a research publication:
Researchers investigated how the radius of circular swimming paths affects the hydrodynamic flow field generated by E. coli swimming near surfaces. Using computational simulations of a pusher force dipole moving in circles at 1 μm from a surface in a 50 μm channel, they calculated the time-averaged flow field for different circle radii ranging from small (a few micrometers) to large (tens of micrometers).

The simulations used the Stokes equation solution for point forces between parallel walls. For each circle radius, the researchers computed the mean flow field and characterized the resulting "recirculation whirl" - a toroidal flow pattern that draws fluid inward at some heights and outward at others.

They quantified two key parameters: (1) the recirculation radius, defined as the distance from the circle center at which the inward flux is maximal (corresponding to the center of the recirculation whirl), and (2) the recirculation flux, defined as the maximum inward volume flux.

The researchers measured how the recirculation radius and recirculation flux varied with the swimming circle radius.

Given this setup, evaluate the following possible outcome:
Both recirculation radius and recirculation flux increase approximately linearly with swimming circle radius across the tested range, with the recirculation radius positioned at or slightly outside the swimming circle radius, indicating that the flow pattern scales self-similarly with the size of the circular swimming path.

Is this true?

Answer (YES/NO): NO